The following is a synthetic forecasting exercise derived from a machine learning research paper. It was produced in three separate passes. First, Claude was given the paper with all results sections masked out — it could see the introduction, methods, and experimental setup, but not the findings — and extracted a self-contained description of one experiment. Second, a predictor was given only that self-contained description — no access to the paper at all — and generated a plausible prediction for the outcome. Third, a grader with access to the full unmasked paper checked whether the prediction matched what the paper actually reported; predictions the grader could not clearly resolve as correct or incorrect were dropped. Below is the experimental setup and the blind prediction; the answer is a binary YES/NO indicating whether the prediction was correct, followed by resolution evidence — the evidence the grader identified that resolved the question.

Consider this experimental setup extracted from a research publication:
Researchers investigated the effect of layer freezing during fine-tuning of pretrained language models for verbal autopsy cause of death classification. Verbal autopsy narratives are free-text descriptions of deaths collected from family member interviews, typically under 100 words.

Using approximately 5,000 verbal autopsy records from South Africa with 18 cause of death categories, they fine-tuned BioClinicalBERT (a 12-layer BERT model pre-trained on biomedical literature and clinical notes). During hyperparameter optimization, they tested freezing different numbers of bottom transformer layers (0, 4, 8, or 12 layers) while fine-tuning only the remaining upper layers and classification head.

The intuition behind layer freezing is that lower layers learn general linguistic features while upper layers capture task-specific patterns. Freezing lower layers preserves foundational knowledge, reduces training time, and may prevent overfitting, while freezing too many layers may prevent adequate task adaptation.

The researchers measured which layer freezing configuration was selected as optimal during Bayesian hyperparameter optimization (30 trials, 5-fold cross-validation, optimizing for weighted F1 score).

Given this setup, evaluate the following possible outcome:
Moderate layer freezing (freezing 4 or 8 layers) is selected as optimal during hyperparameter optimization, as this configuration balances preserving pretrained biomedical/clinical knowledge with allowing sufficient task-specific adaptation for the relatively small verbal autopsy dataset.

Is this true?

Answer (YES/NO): NO